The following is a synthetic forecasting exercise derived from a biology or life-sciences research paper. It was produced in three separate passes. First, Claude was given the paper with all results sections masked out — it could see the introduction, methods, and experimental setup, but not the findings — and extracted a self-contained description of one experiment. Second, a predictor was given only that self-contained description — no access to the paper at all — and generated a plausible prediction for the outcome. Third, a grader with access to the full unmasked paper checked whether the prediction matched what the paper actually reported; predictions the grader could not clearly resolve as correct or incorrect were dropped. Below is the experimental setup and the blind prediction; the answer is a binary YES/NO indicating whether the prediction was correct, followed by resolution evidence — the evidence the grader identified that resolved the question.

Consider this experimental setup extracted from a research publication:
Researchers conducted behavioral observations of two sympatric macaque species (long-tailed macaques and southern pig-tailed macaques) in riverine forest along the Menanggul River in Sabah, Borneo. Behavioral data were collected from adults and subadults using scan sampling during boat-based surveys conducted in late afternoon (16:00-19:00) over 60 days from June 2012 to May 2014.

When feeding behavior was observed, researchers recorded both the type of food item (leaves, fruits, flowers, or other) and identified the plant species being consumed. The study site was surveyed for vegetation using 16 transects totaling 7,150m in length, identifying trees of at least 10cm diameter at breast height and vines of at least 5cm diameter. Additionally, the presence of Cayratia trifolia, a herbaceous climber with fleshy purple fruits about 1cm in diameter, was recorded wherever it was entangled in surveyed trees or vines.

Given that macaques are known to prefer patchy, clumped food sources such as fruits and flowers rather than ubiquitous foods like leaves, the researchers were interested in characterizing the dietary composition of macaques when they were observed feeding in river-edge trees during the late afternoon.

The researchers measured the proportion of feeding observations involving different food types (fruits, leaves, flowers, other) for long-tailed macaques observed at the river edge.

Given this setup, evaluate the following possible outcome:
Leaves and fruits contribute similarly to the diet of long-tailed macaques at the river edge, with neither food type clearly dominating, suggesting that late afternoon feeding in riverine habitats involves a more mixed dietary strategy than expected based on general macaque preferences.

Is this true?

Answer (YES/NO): NO